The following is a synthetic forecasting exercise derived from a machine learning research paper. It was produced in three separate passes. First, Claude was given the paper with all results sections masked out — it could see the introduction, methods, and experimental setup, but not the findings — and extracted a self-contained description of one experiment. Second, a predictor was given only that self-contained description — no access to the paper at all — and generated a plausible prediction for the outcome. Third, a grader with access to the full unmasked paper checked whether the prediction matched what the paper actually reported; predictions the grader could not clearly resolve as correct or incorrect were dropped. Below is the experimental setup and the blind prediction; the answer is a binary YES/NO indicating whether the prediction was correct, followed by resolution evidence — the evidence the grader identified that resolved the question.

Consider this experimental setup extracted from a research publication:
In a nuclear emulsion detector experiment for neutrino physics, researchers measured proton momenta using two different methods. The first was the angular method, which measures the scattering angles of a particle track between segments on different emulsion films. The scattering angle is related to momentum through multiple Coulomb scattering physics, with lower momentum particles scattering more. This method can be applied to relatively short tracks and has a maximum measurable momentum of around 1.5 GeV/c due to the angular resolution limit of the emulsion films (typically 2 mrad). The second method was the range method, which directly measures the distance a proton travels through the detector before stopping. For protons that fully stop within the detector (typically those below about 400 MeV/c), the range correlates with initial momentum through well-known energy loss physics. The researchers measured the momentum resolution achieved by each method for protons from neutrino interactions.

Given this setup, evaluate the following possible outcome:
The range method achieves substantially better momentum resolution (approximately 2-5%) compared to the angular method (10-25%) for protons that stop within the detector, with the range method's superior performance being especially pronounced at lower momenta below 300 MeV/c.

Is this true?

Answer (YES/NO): NO